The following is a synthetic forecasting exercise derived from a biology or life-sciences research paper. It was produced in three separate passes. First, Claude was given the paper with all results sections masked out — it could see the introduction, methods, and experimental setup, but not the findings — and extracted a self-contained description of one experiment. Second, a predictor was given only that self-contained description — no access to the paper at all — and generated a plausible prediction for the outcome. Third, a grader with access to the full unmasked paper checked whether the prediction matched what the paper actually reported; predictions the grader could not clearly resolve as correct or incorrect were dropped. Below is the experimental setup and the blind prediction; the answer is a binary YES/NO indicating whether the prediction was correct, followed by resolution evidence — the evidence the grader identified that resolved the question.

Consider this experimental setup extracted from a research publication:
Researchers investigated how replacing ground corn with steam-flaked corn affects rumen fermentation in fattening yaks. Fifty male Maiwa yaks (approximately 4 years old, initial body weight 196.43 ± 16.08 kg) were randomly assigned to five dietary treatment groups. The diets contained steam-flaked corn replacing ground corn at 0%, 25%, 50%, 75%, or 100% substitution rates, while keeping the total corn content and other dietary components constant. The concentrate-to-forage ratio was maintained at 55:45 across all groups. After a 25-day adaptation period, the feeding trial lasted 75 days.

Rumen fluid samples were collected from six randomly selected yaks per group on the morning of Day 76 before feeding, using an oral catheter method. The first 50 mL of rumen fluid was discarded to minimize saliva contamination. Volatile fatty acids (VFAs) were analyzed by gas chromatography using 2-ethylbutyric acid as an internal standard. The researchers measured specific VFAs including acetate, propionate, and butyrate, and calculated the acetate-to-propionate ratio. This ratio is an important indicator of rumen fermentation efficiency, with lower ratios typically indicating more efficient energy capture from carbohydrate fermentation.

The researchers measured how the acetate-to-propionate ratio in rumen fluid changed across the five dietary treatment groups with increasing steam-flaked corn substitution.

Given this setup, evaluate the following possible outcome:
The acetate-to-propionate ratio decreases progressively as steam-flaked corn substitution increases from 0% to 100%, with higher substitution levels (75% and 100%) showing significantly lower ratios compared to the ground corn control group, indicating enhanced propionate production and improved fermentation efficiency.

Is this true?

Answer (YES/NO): NO